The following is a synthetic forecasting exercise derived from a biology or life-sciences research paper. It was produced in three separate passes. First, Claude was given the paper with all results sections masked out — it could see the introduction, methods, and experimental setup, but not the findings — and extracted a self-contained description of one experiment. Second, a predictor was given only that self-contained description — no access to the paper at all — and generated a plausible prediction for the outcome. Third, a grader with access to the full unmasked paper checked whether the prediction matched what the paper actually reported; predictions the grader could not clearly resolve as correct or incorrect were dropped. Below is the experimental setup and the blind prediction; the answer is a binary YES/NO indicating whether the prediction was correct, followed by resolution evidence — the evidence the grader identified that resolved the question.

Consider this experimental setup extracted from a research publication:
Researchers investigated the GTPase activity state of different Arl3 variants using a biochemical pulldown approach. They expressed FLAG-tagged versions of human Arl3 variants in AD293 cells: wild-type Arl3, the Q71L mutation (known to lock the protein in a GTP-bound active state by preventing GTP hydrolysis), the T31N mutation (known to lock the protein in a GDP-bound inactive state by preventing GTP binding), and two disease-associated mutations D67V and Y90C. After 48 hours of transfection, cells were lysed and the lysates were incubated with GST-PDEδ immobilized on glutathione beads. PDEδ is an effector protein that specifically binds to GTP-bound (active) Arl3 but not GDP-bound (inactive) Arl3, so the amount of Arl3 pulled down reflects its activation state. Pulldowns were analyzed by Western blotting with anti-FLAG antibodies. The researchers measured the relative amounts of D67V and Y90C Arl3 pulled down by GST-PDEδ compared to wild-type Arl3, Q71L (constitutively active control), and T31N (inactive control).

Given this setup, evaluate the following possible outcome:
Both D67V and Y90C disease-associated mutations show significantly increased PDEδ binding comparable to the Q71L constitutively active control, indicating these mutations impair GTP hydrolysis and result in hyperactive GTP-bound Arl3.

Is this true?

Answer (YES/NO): NO